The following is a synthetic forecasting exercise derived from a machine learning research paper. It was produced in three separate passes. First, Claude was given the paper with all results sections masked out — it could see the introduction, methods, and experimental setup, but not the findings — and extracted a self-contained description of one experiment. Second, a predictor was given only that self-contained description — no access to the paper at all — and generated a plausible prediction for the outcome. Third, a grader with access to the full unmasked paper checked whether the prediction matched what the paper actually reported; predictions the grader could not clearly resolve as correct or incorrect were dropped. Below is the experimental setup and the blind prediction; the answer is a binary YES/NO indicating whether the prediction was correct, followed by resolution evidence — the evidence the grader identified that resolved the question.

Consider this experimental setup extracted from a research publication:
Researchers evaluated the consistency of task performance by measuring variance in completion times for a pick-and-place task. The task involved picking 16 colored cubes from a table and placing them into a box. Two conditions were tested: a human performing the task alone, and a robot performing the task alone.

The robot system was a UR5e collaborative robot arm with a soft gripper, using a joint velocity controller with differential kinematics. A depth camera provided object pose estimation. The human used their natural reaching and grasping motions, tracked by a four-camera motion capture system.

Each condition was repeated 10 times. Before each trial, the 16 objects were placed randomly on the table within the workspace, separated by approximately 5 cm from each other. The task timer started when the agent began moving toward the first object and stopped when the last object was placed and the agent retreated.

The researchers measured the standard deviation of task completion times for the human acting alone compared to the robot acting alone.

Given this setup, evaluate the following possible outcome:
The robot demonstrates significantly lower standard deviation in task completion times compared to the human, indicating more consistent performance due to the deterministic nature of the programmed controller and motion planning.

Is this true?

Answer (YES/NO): YES